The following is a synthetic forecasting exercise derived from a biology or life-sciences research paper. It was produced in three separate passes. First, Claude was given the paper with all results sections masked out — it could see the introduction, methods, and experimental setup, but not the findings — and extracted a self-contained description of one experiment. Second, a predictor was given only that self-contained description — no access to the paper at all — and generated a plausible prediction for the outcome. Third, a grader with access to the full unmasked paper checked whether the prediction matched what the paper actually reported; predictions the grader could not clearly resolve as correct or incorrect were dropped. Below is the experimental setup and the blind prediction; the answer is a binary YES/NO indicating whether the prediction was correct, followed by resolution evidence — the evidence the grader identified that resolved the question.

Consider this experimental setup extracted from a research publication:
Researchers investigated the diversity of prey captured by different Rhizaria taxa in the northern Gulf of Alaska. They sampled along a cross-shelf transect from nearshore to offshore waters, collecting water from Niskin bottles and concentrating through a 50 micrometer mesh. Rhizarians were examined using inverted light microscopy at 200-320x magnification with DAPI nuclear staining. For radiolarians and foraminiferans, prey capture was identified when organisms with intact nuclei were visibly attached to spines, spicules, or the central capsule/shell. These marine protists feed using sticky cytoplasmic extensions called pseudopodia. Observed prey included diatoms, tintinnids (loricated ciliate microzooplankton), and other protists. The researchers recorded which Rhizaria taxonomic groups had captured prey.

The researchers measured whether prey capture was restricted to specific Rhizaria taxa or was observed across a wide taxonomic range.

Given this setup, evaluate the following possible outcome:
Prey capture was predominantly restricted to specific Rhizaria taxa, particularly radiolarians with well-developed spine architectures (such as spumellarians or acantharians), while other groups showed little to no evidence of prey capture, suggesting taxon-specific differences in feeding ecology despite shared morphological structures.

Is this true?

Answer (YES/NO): NO